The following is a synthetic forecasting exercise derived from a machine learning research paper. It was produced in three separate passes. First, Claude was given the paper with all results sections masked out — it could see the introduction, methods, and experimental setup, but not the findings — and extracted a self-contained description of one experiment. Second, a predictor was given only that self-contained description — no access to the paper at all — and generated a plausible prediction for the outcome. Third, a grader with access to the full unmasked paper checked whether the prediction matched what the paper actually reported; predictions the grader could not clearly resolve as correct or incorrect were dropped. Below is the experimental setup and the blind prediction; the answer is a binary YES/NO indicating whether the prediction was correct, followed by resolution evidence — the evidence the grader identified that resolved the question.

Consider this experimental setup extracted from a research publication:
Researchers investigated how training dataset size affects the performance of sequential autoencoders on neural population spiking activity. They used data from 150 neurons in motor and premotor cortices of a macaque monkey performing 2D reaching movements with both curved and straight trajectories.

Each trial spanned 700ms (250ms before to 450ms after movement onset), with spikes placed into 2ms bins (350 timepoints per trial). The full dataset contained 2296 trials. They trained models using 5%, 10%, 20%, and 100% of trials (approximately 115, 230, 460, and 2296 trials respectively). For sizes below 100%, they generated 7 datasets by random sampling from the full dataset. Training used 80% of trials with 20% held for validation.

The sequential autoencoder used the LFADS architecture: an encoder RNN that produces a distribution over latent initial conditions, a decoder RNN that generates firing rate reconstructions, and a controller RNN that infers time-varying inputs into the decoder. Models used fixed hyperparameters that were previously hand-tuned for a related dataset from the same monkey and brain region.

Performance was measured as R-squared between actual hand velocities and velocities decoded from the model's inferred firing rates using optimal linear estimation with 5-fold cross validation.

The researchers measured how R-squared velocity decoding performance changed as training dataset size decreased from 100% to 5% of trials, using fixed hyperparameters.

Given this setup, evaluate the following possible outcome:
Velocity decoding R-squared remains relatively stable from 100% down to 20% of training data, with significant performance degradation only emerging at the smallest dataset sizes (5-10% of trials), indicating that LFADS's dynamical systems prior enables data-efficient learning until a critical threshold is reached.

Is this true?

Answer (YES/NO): NO